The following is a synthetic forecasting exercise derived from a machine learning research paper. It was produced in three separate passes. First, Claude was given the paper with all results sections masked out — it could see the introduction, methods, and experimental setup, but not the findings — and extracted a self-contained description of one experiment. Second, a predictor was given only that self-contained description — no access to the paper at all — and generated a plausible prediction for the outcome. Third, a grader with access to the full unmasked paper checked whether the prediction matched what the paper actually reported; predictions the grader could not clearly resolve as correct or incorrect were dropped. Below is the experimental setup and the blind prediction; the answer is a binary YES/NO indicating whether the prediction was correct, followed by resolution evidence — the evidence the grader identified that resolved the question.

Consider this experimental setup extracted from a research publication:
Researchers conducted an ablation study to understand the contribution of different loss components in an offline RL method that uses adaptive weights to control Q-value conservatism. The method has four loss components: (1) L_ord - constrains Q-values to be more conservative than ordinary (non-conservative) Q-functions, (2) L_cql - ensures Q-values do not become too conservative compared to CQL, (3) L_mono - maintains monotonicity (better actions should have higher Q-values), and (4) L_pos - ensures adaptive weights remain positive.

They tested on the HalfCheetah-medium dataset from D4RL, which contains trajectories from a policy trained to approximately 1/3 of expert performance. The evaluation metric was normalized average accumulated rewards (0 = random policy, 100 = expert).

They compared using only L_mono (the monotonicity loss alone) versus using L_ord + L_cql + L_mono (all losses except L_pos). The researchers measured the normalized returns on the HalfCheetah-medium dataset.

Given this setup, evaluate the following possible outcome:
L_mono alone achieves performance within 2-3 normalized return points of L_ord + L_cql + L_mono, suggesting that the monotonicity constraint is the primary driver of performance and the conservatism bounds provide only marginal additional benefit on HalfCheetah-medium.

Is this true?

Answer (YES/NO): NO